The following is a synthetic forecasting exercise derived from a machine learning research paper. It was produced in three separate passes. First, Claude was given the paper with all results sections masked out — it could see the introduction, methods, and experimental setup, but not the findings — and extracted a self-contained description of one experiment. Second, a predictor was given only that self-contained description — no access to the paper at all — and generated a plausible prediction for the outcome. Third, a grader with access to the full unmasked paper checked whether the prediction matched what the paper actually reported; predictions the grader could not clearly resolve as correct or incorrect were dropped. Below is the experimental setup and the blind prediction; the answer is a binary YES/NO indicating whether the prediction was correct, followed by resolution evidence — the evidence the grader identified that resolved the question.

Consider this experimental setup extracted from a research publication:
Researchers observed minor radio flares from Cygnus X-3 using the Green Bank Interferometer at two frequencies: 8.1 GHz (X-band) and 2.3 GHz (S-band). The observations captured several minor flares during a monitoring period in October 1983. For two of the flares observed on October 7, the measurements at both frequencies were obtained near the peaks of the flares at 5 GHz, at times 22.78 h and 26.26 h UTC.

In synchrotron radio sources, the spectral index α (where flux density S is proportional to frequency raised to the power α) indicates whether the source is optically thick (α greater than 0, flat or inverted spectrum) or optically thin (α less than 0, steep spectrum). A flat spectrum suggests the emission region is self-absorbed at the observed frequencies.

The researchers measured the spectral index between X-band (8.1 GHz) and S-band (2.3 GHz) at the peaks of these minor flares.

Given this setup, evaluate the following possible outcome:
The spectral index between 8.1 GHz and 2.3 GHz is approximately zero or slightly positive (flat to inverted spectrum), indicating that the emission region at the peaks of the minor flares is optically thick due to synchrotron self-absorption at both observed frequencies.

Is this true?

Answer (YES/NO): YES